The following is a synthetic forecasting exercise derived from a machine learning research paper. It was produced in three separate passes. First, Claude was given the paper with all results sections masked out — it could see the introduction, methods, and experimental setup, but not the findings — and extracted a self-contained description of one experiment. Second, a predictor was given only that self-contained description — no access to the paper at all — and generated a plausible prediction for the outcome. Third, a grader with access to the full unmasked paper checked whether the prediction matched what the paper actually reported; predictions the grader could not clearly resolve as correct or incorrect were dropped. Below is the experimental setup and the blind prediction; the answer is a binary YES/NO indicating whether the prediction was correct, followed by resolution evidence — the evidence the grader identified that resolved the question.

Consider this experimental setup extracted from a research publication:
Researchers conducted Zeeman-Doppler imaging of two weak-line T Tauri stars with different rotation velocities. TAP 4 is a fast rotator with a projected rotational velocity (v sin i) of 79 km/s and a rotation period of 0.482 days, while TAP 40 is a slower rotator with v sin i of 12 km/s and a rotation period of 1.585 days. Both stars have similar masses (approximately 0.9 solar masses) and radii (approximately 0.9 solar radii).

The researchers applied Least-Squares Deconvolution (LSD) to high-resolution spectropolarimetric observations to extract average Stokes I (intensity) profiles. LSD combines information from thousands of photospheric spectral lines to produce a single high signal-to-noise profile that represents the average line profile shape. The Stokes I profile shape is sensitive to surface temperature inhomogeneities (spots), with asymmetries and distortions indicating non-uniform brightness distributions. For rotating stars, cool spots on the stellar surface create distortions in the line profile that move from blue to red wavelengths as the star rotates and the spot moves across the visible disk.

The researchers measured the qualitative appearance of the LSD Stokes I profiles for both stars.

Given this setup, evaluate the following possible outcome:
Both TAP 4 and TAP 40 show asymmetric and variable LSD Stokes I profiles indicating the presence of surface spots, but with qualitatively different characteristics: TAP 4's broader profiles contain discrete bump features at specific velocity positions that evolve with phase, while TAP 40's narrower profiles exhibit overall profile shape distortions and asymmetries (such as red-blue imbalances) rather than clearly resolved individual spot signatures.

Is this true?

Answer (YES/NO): NO